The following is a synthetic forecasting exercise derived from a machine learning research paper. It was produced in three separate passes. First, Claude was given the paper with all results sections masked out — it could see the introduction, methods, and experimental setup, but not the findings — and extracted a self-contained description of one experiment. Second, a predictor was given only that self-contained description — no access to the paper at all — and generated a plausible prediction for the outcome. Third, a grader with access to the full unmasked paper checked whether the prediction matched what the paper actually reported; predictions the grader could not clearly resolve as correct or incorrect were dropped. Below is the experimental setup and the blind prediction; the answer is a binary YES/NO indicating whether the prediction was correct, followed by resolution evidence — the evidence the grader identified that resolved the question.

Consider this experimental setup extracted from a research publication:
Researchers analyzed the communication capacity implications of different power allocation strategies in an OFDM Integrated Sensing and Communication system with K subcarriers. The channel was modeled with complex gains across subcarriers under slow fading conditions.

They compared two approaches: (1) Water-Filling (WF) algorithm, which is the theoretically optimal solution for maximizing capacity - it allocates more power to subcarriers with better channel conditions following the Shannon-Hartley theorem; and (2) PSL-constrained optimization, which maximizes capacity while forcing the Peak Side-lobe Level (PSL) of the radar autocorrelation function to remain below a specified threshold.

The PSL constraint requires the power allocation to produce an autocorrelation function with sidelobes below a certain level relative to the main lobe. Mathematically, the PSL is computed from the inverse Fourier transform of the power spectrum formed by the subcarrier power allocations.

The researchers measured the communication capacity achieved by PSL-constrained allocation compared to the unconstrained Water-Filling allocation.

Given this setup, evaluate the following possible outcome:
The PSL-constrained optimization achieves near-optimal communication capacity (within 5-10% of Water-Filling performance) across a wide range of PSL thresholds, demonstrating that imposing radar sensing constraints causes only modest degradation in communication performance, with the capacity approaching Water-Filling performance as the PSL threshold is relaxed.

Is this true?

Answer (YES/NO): NO